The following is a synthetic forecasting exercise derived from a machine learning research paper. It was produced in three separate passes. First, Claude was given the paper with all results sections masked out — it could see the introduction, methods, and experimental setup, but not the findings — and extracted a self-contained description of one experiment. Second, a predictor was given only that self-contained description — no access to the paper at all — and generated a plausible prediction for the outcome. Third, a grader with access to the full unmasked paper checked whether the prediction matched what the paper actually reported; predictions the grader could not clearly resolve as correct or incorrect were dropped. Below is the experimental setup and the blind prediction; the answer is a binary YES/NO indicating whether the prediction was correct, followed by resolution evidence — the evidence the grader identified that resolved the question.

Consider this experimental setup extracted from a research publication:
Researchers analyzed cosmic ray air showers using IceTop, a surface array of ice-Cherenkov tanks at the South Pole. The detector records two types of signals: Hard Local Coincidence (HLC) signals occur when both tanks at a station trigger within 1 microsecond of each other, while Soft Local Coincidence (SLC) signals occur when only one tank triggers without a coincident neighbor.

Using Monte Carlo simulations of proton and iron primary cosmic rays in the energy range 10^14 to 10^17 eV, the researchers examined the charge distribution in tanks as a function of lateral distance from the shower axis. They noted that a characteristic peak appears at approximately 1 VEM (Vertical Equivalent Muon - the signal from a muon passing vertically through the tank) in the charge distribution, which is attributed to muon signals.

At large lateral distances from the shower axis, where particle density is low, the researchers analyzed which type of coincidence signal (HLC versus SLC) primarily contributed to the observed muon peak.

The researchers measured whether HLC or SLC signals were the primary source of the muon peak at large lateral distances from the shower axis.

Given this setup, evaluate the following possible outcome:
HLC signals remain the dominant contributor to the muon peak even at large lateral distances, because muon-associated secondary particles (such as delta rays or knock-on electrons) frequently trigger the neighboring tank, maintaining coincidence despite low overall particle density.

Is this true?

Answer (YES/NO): NO